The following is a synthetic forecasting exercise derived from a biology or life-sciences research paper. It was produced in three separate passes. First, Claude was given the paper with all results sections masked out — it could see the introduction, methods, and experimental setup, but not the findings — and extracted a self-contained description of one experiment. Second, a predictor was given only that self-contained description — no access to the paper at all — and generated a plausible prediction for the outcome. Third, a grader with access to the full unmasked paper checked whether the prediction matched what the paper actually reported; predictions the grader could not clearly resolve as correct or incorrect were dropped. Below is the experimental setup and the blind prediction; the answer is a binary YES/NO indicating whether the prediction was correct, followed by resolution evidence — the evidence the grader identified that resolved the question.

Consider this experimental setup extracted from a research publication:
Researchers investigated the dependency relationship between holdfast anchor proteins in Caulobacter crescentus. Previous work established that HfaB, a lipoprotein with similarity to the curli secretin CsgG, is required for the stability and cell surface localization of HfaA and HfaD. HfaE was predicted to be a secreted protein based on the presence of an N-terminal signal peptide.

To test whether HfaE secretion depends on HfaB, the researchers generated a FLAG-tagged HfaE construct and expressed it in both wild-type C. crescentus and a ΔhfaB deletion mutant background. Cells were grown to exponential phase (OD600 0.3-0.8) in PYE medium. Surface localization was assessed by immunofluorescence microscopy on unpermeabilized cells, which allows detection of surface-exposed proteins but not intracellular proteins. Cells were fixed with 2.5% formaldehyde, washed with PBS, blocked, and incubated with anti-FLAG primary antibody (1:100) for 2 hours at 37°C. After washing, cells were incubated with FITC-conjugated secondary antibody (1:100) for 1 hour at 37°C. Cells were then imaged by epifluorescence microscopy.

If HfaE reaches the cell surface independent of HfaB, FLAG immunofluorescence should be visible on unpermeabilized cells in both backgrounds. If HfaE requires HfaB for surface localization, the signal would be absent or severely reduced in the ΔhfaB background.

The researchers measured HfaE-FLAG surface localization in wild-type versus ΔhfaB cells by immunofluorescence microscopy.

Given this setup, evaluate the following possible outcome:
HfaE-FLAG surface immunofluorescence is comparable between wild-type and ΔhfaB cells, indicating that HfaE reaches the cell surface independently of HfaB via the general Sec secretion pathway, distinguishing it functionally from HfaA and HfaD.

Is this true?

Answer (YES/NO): NO